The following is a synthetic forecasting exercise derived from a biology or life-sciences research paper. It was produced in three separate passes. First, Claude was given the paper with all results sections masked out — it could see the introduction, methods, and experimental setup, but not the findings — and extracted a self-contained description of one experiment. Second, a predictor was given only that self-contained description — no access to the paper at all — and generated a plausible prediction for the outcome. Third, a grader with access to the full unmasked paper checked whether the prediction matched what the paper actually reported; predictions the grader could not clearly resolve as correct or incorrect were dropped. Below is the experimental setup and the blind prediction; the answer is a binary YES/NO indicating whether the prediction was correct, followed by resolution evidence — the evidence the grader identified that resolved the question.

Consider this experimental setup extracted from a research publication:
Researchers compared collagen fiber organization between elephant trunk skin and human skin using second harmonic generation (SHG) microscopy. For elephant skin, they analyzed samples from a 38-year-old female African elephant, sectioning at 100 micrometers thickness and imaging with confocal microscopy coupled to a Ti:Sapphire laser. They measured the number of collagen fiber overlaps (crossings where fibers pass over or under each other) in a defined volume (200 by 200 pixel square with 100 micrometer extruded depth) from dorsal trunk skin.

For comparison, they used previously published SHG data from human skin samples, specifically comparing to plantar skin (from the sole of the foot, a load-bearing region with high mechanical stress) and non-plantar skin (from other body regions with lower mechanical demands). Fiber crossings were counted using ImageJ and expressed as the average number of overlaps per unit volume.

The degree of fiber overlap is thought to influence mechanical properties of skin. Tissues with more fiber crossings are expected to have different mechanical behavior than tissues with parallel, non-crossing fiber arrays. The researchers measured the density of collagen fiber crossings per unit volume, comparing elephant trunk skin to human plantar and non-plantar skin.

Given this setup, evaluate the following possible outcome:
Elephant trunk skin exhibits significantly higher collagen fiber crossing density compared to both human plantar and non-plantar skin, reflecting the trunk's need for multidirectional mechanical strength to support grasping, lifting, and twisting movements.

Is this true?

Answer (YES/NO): YES